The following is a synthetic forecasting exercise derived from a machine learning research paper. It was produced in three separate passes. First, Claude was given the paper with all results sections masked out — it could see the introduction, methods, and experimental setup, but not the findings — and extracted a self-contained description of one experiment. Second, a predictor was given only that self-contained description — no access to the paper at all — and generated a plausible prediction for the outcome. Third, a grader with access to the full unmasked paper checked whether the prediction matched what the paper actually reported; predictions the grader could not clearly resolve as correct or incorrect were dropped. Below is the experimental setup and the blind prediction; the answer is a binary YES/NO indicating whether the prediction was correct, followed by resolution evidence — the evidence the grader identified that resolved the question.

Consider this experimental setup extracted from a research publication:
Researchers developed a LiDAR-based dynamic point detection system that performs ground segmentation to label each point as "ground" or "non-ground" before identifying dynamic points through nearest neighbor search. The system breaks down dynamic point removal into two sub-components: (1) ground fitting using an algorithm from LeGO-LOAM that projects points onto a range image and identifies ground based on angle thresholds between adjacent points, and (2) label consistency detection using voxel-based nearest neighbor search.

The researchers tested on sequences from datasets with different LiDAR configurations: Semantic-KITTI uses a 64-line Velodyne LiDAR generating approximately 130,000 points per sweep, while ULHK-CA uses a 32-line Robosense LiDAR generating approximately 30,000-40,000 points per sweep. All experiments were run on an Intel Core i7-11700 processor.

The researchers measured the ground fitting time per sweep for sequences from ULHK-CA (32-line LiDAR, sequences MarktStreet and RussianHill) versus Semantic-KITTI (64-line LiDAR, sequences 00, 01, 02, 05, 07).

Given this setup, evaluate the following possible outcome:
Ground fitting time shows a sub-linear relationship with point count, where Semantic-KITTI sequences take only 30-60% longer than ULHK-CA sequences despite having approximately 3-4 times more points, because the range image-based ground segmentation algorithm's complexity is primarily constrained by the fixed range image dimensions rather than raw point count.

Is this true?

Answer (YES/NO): NO